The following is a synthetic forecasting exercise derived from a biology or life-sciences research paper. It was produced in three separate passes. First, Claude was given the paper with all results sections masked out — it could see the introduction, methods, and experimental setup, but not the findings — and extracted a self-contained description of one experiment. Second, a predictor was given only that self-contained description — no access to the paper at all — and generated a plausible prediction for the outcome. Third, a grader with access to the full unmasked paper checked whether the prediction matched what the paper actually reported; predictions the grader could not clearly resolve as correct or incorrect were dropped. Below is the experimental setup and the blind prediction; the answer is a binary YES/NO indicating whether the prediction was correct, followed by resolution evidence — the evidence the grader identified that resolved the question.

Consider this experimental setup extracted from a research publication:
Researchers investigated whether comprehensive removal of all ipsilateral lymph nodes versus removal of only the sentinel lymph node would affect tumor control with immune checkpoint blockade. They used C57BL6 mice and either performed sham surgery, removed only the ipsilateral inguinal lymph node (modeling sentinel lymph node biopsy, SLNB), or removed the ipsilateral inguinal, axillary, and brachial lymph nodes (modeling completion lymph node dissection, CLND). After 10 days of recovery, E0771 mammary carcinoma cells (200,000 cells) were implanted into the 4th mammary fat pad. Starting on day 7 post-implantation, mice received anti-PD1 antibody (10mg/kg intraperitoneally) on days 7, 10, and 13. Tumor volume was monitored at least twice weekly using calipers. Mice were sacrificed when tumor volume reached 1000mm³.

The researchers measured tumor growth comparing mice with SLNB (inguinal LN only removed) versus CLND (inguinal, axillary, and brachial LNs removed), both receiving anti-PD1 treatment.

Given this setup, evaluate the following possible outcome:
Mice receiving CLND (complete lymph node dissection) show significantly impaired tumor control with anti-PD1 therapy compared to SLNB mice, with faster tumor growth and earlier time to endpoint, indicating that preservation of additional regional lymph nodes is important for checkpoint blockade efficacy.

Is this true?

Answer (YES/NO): NO